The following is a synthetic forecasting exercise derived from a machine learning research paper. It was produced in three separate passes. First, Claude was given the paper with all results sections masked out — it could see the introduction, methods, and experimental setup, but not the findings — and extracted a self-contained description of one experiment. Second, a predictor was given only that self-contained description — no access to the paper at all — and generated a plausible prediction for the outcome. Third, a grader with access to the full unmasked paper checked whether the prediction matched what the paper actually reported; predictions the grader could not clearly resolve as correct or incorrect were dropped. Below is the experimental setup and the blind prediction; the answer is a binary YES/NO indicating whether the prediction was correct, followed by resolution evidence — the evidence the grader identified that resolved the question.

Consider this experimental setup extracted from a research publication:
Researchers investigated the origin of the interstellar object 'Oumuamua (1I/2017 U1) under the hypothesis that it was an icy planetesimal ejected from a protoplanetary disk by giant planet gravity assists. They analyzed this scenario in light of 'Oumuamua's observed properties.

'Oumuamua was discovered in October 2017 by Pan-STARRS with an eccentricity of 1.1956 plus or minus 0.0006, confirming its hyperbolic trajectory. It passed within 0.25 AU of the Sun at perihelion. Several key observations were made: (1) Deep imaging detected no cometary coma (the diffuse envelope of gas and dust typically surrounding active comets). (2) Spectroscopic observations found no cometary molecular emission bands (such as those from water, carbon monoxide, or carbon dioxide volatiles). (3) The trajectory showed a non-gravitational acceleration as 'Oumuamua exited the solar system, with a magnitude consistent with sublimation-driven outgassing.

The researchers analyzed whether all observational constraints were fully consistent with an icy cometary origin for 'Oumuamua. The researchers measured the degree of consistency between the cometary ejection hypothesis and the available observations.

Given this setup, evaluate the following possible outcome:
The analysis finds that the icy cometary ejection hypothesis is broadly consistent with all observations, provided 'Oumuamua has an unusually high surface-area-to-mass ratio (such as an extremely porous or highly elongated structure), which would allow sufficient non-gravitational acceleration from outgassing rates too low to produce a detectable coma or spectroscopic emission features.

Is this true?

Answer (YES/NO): NO